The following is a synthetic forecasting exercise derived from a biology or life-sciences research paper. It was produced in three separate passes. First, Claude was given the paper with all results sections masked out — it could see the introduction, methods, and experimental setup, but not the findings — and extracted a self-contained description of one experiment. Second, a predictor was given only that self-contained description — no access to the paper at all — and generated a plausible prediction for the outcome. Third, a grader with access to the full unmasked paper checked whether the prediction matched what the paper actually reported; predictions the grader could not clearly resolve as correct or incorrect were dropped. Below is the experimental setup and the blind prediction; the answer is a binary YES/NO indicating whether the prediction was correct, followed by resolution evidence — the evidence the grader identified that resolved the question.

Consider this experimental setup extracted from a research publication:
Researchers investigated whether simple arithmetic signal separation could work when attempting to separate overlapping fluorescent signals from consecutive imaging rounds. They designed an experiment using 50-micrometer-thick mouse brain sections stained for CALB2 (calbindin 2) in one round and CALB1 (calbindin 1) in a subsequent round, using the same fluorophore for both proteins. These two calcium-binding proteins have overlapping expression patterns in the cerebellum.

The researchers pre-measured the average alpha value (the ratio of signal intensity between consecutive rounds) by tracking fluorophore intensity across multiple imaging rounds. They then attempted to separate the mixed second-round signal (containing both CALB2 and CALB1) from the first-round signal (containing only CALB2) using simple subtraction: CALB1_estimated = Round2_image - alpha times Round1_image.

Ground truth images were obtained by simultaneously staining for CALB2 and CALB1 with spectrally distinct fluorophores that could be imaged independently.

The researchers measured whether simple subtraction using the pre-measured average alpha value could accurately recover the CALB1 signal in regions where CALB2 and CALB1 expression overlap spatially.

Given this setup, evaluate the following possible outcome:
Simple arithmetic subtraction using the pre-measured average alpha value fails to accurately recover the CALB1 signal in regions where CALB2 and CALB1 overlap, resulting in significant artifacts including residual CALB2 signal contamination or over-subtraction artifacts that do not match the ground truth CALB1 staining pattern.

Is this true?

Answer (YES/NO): YES